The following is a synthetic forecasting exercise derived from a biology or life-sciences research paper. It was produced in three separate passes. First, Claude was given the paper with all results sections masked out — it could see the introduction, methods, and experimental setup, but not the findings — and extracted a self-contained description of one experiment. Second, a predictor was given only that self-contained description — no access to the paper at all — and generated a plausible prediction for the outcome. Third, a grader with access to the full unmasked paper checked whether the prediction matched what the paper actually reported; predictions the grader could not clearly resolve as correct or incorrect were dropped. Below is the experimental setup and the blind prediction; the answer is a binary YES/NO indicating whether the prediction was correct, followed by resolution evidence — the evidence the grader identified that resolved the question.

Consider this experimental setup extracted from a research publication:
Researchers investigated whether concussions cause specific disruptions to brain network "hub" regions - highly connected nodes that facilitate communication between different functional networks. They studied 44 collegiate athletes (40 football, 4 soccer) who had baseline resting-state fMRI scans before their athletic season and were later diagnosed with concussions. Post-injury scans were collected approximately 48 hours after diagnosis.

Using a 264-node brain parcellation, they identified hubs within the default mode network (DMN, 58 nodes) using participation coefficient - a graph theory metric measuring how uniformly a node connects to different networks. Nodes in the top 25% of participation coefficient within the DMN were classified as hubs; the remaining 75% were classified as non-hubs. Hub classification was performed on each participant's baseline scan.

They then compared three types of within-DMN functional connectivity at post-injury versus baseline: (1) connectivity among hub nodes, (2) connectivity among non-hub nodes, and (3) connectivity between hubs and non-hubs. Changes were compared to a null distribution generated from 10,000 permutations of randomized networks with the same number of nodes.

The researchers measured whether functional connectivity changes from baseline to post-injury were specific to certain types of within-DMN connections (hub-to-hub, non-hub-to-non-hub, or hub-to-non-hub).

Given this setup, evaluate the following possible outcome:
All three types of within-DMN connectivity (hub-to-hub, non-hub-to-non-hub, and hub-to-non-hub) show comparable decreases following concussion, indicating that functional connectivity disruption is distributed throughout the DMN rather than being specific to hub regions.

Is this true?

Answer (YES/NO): NO